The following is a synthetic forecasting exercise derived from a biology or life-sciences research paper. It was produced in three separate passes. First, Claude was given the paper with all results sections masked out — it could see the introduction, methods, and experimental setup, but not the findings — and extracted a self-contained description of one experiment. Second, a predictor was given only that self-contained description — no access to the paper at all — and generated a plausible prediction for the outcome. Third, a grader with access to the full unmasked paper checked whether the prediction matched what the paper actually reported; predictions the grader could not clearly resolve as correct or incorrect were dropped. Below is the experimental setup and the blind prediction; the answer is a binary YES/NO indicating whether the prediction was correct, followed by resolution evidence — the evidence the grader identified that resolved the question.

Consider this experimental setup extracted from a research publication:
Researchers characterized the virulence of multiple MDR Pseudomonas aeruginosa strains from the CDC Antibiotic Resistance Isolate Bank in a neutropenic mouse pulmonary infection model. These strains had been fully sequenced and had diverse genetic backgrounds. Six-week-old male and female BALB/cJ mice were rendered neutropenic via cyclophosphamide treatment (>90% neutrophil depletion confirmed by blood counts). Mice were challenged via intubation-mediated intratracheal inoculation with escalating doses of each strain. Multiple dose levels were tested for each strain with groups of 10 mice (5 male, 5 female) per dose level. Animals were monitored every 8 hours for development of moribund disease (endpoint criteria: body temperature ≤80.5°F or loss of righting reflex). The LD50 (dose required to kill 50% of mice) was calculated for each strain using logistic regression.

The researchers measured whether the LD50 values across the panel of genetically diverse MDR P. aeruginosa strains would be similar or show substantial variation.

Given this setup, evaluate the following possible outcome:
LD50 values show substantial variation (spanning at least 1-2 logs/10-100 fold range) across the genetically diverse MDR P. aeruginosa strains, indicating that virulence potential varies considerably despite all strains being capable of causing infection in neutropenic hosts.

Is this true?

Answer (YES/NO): YES